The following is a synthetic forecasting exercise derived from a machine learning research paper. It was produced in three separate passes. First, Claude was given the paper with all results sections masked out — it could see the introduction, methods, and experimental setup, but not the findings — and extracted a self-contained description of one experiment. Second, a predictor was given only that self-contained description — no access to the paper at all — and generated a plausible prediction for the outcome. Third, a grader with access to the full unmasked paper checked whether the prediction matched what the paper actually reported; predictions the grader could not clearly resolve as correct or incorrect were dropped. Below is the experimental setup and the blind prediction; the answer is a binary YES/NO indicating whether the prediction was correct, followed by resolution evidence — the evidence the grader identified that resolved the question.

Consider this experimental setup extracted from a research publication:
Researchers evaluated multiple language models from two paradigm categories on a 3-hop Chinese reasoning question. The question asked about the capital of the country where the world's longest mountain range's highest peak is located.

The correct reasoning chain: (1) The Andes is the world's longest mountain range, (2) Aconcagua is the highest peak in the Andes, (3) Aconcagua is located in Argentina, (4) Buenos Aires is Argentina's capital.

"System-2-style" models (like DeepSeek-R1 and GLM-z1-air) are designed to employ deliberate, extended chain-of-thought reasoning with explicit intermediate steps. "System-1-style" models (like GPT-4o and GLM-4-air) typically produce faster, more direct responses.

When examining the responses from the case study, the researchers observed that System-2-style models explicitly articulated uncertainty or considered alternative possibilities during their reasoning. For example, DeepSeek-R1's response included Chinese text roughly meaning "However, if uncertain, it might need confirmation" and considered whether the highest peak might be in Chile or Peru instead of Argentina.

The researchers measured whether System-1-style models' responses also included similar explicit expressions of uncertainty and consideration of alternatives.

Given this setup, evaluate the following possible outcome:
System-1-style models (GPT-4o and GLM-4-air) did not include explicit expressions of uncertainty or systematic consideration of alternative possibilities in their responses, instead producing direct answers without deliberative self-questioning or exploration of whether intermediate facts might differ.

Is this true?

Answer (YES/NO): YES